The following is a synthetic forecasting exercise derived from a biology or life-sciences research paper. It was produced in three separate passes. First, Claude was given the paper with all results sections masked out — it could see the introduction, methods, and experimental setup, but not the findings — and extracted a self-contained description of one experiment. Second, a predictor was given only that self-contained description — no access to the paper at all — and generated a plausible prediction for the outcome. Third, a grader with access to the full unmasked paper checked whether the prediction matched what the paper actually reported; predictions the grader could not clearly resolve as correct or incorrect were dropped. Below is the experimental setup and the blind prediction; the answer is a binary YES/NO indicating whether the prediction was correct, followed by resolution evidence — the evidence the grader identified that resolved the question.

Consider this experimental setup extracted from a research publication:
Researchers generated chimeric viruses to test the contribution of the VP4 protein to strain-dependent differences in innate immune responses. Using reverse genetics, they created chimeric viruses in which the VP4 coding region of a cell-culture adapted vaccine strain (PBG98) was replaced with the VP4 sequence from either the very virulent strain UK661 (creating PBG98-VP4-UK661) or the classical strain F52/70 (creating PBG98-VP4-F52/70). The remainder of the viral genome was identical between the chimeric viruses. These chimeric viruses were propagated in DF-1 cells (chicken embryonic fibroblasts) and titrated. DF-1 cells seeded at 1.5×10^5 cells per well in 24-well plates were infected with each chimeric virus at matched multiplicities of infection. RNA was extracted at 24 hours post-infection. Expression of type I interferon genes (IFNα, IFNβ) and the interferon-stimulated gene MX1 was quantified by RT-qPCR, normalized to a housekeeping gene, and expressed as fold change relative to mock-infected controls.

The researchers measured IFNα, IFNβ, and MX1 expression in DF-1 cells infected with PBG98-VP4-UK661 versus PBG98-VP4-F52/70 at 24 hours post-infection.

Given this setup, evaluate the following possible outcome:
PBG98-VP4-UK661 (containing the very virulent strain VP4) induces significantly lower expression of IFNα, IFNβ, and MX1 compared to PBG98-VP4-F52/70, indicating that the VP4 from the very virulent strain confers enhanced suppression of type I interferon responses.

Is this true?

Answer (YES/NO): NO